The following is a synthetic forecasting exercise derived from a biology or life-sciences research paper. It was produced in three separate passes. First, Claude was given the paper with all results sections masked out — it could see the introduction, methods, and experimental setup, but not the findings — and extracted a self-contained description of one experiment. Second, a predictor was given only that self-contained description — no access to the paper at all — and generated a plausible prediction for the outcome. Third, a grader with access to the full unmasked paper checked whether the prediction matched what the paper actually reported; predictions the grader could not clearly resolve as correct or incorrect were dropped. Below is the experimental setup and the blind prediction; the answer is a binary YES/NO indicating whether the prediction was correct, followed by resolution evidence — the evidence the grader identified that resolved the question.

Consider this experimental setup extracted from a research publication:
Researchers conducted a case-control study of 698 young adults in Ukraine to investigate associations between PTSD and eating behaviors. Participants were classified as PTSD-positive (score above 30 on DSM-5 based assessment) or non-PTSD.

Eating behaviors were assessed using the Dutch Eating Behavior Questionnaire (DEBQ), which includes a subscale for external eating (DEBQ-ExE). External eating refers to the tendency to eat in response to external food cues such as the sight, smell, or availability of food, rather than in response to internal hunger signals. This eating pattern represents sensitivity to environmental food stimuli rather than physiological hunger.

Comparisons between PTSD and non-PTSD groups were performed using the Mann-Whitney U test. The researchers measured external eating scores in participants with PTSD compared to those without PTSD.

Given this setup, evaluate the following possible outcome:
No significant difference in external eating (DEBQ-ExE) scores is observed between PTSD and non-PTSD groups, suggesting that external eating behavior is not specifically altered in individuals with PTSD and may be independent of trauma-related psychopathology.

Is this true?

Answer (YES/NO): NO